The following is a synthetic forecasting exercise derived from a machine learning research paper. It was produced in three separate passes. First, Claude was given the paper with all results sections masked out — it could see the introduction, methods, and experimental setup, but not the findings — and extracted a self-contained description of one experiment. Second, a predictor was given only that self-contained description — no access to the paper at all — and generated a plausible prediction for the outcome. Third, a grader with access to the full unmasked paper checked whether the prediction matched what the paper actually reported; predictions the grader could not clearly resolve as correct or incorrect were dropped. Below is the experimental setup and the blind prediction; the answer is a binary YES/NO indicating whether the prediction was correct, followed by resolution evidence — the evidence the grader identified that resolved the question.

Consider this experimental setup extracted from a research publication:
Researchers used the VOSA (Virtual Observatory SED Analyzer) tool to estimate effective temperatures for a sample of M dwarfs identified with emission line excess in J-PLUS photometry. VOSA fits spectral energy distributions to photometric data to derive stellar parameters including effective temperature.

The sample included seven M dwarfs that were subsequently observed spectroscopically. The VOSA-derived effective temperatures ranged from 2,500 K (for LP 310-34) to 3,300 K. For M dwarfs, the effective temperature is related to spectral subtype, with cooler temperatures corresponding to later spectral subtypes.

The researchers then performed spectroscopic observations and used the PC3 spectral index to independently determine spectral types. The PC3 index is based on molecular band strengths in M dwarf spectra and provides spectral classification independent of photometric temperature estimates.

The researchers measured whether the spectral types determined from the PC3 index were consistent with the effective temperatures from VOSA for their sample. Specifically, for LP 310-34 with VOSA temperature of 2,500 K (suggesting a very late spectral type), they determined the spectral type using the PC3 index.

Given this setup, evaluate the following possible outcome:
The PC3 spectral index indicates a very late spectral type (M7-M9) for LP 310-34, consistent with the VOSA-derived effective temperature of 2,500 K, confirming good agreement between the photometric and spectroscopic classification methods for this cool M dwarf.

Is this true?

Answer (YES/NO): YES